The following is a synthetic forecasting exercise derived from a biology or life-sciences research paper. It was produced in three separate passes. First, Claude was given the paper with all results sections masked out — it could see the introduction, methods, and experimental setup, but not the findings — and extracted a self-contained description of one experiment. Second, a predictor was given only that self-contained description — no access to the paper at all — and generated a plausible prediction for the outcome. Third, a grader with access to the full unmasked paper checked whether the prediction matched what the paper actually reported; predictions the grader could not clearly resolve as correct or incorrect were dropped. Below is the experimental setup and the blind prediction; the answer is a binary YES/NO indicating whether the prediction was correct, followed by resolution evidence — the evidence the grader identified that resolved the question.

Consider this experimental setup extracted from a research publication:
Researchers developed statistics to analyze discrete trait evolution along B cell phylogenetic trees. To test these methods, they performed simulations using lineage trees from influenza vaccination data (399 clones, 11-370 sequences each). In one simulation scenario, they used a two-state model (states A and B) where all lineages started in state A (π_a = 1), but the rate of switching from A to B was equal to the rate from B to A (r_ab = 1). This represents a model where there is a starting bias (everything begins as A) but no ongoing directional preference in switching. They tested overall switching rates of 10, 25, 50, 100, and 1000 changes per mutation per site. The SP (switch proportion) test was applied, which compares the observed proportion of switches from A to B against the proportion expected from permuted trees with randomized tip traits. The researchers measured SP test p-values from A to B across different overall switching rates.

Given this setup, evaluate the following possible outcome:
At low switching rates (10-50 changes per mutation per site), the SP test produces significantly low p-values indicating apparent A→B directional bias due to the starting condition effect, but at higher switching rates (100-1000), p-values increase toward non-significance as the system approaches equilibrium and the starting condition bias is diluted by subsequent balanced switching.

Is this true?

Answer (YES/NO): NO